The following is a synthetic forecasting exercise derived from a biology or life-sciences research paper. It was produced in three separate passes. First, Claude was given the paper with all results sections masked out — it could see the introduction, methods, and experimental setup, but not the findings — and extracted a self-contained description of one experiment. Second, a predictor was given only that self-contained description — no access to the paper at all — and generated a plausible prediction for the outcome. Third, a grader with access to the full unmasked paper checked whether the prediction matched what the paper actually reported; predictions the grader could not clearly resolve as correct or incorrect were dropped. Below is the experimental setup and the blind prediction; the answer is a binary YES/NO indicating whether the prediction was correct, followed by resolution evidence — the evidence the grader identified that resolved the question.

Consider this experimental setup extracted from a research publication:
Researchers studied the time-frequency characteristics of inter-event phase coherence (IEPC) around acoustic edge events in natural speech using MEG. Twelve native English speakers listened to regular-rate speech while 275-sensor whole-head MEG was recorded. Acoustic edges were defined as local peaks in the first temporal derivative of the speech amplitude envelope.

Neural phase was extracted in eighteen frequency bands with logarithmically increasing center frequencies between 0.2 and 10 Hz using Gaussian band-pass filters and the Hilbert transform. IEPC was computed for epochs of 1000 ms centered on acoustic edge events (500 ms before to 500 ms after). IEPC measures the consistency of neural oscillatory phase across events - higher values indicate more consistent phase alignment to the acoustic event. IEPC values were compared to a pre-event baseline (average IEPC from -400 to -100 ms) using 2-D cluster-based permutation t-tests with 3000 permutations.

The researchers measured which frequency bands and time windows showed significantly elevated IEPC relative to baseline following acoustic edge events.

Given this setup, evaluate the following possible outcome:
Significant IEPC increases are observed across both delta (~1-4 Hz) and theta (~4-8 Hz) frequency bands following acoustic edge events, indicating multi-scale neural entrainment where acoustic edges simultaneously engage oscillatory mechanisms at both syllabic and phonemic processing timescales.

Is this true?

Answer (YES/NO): NO